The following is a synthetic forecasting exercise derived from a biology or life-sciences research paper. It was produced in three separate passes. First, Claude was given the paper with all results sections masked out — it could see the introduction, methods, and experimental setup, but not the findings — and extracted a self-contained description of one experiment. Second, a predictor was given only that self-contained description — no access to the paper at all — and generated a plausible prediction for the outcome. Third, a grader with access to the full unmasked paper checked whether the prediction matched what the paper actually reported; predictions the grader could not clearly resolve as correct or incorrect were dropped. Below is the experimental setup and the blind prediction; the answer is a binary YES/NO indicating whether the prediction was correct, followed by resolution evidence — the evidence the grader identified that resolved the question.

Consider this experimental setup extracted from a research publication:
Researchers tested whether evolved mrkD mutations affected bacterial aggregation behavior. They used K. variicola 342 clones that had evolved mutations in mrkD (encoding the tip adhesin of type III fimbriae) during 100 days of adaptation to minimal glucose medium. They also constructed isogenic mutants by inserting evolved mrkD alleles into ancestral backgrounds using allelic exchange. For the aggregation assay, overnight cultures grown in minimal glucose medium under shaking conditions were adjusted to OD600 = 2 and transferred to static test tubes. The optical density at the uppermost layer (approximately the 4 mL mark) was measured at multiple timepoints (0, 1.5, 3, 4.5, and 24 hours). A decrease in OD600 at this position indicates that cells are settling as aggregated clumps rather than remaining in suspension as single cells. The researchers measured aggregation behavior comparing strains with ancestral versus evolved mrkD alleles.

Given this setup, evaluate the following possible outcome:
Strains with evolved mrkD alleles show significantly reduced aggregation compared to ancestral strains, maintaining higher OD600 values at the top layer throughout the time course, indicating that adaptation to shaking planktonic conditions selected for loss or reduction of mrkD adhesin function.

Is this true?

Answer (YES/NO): YES